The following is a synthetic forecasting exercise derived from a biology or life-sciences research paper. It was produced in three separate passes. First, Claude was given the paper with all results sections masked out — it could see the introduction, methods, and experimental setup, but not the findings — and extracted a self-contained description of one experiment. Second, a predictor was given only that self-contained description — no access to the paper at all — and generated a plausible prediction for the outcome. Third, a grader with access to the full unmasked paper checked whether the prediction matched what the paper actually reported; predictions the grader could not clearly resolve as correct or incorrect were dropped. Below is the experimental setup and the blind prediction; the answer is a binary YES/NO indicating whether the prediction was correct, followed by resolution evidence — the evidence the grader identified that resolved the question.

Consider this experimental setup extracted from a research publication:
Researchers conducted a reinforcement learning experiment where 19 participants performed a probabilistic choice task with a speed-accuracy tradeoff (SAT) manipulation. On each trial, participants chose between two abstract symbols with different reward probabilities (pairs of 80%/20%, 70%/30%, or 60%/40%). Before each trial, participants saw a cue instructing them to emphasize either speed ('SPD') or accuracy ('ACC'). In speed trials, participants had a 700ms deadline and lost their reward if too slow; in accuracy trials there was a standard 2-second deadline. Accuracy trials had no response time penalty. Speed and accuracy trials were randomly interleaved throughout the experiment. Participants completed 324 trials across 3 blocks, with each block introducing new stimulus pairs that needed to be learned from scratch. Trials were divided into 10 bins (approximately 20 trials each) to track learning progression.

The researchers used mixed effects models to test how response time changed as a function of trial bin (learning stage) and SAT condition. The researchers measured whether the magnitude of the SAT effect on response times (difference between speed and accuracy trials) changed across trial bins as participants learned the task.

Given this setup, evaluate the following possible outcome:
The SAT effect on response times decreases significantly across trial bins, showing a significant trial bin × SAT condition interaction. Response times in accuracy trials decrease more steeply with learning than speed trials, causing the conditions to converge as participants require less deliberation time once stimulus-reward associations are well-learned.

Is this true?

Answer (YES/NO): YES